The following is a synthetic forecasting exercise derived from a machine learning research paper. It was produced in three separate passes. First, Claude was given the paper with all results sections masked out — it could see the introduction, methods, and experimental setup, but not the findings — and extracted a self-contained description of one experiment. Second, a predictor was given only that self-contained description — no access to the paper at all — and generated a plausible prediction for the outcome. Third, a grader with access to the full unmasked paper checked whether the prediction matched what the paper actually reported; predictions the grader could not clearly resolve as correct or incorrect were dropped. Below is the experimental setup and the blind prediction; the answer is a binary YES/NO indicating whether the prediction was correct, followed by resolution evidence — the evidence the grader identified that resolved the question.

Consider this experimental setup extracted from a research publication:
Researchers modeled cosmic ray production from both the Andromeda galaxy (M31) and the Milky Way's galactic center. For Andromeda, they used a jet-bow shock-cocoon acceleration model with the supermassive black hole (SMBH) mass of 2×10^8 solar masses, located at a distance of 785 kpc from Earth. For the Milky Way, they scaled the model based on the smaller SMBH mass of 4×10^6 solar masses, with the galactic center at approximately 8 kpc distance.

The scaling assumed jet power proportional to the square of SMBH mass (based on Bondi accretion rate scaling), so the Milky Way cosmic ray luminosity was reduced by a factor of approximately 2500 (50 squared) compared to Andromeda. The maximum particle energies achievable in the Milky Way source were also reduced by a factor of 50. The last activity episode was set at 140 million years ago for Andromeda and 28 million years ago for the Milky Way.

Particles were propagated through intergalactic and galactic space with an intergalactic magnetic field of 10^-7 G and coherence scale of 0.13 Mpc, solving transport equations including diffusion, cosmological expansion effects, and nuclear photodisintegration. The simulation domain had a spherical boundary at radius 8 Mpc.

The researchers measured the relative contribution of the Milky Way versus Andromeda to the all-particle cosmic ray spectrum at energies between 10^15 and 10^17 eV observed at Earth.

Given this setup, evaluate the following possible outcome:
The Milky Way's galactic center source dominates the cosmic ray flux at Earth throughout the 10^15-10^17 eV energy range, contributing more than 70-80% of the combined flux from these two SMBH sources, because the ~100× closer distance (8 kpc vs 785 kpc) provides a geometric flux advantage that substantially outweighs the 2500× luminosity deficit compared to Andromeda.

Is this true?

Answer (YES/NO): NO